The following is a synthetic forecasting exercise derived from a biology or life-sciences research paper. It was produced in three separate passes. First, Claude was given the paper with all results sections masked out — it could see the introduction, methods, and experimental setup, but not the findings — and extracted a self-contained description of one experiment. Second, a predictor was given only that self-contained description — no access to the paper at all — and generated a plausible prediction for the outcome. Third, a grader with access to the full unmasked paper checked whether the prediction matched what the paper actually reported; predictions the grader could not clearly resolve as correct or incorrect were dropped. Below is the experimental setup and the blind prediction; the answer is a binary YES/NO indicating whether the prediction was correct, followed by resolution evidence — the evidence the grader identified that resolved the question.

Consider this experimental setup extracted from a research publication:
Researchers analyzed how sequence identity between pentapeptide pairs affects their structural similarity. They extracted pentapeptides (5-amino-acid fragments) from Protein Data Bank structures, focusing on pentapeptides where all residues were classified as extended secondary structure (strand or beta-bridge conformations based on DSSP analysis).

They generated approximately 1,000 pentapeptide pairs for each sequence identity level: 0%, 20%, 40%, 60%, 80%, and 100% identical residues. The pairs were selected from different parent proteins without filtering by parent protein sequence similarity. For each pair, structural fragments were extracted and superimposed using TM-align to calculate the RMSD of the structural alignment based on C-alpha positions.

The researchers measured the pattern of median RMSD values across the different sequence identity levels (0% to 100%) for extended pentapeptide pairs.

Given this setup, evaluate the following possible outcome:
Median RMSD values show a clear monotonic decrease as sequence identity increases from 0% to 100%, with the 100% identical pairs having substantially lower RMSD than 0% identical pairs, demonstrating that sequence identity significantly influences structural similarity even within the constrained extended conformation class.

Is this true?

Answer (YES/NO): NO